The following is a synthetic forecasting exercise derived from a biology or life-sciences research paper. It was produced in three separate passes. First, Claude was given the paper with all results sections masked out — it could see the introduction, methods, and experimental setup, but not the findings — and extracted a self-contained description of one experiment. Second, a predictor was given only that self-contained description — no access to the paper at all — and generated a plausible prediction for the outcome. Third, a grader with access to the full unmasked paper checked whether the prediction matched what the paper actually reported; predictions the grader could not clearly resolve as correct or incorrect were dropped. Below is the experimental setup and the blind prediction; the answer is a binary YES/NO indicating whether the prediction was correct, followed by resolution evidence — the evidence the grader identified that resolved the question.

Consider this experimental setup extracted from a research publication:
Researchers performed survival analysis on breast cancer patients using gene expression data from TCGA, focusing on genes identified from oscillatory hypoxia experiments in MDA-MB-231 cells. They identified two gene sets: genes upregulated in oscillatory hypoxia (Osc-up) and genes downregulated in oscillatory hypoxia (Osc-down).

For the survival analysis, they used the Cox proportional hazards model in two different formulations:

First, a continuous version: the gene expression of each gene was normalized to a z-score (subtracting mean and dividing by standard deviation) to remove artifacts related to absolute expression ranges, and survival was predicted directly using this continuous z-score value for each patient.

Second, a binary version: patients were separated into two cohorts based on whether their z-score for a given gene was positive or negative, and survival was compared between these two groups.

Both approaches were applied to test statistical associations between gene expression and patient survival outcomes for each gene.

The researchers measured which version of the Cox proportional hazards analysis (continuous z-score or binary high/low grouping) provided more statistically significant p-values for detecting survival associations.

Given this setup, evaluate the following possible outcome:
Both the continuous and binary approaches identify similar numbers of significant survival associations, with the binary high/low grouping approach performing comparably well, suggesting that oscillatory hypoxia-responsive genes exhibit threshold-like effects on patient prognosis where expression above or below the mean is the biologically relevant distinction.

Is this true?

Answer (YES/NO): NO